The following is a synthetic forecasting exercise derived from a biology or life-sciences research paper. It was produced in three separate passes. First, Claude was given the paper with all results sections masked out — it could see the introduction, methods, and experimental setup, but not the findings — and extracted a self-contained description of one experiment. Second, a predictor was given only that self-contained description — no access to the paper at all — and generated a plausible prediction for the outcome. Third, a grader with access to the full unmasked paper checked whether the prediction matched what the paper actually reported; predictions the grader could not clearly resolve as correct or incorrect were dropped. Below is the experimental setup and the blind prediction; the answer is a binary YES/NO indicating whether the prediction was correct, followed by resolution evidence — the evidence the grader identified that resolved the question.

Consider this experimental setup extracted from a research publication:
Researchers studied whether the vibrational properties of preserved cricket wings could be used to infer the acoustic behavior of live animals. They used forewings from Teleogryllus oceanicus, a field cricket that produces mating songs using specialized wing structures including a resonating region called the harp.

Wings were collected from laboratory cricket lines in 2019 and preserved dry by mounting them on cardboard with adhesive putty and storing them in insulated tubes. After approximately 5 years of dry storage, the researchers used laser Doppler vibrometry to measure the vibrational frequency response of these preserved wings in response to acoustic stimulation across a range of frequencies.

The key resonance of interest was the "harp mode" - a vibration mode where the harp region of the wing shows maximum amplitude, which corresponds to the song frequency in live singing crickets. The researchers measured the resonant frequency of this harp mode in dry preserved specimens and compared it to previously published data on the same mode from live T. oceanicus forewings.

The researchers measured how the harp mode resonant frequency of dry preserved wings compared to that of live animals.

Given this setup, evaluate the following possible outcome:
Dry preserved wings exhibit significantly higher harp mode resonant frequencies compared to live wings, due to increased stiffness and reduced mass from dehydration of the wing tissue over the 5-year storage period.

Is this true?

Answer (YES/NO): YES